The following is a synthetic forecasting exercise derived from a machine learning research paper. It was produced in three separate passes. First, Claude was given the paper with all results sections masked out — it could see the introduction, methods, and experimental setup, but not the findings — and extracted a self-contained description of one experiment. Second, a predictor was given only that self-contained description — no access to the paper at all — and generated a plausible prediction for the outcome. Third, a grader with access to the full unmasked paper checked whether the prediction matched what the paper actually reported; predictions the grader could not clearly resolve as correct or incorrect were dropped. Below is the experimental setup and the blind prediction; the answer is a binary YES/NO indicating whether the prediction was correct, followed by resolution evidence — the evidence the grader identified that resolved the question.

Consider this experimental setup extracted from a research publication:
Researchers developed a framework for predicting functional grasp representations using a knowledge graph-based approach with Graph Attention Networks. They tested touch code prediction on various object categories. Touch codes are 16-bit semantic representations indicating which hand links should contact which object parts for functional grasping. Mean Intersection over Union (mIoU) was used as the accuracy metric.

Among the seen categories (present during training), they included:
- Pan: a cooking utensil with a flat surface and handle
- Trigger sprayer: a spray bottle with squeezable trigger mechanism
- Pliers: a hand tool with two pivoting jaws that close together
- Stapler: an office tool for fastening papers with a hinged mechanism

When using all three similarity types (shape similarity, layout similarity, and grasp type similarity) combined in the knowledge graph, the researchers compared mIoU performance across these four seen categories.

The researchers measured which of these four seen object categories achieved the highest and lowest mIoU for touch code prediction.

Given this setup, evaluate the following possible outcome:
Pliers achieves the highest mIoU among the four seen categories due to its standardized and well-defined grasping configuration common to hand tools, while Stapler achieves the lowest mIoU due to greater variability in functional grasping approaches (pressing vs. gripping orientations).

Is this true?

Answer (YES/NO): NO